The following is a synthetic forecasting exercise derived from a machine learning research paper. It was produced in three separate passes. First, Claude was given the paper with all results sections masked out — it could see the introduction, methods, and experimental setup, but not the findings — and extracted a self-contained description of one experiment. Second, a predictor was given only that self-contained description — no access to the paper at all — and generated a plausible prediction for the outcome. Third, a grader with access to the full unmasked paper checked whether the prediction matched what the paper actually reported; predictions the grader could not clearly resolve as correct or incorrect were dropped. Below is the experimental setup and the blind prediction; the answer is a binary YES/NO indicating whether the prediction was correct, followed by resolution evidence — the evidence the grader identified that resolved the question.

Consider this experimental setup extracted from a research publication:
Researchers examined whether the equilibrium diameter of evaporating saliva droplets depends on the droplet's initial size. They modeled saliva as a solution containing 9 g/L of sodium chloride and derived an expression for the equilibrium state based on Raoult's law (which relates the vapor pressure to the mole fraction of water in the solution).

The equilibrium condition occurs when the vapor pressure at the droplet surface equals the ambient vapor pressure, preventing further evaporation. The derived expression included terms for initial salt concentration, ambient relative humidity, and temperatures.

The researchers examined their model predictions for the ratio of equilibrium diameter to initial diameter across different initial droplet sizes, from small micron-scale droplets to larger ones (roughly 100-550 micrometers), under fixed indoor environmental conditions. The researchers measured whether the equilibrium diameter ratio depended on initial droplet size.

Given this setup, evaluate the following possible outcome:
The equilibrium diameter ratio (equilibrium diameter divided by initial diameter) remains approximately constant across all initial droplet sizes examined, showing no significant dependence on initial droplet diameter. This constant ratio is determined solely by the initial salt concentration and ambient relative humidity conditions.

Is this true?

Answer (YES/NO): YES